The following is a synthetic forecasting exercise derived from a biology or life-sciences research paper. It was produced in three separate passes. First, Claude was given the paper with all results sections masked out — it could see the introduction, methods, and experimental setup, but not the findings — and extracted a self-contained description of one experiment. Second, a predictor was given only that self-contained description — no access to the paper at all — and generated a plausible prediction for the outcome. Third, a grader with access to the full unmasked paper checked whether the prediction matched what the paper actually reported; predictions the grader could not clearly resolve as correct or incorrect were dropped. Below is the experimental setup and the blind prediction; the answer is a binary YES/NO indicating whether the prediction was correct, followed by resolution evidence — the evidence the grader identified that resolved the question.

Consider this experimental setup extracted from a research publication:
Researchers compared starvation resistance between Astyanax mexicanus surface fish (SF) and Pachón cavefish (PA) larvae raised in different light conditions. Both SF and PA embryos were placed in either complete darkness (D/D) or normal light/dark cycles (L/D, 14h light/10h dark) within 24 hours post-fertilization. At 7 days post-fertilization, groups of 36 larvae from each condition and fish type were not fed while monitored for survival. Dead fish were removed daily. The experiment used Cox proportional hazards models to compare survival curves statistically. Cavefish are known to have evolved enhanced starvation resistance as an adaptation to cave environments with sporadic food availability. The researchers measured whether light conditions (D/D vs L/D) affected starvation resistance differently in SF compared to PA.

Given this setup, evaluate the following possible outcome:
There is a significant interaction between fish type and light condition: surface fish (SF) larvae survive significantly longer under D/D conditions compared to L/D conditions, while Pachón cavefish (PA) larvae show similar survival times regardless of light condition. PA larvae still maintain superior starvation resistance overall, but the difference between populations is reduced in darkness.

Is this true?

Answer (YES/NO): NO